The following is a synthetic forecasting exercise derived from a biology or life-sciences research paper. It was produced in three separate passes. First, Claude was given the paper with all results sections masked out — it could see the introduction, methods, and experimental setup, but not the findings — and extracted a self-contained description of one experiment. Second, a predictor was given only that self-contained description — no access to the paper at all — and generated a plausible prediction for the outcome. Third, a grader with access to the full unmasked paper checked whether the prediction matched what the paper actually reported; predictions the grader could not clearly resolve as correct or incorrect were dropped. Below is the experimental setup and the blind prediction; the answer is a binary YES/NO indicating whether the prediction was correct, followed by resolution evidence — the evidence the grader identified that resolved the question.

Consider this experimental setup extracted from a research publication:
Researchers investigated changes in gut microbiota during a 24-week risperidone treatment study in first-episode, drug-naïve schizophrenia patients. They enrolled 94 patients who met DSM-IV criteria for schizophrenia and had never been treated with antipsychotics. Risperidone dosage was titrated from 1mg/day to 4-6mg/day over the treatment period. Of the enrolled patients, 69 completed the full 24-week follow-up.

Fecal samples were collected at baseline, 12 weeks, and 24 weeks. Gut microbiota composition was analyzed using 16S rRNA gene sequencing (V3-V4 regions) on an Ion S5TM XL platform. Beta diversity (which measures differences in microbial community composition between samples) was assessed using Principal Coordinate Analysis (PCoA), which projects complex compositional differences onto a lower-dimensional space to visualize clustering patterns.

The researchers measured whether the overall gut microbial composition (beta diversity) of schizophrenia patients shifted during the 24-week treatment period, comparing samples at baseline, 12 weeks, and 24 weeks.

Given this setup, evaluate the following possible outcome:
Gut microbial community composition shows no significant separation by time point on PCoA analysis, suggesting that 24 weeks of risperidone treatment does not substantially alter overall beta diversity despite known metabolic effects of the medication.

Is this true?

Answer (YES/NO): NO